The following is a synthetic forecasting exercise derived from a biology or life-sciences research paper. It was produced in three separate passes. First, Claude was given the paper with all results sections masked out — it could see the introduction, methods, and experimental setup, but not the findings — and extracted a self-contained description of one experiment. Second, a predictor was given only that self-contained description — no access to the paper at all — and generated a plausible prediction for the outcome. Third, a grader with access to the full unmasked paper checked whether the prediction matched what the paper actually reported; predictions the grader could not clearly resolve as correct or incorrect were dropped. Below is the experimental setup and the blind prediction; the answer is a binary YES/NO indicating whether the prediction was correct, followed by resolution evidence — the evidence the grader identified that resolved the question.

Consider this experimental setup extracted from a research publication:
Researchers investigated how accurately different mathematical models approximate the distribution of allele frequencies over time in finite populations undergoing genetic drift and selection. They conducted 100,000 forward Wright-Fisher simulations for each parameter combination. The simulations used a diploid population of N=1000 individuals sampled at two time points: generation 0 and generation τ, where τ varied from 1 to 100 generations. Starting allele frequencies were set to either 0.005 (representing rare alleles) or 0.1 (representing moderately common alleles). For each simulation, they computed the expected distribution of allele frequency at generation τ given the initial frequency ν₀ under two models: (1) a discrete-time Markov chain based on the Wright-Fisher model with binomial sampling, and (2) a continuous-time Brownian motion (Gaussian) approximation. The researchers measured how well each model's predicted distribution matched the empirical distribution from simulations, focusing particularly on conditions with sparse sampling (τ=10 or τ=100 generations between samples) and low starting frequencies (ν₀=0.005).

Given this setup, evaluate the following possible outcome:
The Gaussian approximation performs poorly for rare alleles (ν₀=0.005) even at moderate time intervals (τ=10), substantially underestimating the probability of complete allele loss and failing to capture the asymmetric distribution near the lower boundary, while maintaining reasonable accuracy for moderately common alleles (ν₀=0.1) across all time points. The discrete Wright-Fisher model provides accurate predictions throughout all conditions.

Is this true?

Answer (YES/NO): NO